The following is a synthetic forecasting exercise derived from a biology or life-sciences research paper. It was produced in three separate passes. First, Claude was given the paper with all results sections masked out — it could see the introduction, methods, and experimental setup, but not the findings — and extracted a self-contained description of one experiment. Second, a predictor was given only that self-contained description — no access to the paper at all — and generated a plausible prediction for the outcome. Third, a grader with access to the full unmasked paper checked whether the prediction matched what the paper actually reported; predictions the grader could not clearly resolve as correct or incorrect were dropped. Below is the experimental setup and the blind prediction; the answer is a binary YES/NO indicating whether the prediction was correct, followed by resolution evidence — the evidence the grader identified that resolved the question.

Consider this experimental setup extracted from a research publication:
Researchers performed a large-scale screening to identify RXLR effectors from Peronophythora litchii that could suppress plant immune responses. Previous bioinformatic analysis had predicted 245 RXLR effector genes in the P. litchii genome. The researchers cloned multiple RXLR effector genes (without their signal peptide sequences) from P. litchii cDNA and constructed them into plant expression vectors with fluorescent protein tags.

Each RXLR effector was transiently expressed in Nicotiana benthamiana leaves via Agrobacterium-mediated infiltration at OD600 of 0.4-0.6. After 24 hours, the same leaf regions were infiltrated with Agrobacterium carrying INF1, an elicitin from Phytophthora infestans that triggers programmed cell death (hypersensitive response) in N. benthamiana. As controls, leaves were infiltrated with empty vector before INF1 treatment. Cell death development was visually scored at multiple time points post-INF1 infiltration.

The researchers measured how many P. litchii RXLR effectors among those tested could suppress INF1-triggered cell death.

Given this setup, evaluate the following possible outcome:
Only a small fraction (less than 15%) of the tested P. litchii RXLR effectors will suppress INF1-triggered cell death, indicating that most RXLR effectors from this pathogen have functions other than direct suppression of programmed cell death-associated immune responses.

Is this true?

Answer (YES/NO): YES